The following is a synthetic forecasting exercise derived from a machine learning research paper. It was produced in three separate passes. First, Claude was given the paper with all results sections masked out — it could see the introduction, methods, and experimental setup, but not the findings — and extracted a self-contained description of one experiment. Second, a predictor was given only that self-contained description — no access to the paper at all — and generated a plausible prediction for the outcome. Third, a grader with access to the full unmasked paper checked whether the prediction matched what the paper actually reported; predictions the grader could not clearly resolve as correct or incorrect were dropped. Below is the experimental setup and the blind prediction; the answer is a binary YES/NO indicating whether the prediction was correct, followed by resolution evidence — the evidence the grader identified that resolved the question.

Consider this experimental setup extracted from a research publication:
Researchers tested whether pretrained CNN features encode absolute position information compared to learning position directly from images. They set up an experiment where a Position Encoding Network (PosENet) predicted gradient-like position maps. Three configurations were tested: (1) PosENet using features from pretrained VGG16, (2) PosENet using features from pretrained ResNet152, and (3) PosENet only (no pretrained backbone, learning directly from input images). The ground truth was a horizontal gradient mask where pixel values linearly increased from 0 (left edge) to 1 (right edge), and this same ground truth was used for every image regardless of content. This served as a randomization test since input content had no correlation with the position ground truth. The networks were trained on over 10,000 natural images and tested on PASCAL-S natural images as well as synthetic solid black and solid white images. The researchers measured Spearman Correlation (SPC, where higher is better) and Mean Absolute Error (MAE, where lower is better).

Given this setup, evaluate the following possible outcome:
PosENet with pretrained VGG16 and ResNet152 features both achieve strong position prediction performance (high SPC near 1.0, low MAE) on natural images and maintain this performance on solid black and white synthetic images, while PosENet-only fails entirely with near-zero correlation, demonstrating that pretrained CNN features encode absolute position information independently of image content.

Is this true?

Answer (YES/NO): NO